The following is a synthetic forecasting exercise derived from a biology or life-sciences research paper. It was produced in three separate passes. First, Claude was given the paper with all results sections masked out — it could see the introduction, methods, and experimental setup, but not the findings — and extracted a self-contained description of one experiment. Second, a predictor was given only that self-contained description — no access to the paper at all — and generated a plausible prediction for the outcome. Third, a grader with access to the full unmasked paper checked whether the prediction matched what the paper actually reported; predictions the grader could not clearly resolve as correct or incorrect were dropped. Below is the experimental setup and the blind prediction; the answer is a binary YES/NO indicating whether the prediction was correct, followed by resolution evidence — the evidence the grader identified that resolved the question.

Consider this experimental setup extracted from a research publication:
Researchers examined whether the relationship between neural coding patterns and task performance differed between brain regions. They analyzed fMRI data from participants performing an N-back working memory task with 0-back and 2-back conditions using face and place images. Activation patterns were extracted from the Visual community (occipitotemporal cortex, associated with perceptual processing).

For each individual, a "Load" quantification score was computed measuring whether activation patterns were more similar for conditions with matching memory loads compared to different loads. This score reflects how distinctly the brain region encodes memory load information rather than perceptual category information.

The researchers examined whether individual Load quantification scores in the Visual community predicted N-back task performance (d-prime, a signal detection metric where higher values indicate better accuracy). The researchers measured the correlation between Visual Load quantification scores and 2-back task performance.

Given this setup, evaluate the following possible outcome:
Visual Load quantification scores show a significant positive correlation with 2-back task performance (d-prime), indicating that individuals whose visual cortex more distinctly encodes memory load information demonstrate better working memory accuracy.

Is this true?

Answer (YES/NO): NO